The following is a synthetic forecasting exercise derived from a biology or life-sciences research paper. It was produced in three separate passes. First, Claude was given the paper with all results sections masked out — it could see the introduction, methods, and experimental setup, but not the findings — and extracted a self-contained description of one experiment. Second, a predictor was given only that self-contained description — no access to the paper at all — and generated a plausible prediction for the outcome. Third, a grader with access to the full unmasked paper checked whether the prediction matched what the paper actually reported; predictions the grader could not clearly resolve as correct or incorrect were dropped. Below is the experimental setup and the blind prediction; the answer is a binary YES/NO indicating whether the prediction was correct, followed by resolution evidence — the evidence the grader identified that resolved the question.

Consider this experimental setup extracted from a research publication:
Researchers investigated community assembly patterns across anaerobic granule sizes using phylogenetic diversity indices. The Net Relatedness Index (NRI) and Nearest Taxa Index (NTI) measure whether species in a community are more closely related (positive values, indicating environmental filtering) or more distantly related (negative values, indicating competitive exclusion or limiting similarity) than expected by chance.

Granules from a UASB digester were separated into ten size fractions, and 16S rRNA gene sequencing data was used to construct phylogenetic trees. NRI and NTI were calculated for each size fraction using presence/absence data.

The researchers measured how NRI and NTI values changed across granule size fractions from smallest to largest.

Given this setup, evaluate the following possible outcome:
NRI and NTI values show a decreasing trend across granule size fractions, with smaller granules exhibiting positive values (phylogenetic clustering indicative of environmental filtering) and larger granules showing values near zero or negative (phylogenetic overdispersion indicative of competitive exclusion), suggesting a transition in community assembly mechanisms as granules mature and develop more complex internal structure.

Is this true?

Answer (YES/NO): NO